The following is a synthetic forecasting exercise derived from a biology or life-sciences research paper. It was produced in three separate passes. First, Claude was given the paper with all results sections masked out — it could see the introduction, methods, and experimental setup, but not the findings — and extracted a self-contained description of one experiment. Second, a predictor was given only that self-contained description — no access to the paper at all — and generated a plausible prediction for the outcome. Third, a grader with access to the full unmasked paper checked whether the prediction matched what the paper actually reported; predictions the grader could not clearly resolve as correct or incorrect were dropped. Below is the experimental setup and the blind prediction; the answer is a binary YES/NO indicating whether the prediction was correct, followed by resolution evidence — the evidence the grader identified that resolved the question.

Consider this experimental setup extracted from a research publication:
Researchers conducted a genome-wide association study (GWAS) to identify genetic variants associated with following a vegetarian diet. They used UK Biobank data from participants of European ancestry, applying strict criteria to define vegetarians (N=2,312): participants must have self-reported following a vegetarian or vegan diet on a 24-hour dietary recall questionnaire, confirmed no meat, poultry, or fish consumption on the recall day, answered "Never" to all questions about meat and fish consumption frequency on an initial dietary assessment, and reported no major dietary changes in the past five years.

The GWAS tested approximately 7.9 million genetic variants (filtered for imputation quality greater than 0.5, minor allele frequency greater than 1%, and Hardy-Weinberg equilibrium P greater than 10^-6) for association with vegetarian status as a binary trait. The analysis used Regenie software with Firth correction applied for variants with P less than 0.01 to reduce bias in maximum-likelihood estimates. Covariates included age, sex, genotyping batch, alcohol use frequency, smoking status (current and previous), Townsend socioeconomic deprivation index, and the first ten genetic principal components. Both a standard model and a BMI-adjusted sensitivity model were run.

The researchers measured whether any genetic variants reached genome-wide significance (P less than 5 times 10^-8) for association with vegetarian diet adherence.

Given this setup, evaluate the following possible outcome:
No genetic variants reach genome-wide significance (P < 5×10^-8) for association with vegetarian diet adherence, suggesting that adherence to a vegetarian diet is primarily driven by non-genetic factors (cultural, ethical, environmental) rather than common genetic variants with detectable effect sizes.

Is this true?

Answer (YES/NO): YES